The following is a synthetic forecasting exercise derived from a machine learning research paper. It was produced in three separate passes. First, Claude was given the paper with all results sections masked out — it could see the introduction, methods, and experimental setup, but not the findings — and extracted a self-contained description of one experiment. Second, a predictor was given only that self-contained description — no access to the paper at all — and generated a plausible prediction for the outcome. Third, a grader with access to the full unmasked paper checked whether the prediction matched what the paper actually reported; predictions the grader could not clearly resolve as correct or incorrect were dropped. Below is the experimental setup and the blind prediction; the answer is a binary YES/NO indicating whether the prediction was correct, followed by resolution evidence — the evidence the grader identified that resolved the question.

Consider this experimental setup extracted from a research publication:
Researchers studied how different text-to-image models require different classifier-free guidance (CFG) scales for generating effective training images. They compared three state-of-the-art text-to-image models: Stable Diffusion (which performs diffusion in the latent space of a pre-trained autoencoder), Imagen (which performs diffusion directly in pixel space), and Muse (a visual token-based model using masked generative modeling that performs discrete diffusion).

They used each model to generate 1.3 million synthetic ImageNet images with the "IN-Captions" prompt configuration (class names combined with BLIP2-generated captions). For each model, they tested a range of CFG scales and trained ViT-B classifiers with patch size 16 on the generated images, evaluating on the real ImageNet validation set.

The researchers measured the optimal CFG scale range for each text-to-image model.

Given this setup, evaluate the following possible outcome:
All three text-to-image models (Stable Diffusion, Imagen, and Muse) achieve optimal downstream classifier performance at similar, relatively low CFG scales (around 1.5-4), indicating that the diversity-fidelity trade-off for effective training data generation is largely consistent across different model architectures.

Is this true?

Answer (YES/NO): NO